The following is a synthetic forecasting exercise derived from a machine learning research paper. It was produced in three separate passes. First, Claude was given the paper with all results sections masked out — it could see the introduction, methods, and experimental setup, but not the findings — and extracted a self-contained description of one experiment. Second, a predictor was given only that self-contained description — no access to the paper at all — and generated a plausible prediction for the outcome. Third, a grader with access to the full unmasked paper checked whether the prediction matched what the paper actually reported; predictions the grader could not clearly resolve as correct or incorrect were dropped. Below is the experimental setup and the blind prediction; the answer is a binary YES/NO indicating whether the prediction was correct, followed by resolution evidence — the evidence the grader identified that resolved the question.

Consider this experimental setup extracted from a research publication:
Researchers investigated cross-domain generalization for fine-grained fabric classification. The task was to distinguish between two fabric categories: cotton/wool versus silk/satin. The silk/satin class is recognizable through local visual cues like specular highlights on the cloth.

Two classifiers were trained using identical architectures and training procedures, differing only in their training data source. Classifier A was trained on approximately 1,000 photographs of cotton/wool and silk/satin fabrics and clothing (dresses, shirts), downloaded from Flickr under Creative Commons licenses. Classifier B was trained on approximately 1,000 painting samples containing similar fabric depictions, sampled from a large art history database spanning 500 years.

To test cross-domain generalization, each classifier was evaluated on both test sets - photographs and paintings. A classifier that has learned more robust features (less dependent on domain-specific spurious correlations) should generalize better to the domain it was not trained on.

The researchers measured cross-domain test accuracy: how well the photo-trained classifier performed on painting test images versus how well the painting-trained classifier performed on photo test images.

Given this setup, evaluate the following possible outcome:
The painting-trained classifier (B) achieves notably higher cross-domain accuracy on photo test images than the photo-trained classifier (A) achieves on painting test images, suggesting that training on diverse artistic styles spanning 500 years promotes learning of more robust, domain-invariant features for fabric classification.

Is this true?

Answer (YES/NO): YES